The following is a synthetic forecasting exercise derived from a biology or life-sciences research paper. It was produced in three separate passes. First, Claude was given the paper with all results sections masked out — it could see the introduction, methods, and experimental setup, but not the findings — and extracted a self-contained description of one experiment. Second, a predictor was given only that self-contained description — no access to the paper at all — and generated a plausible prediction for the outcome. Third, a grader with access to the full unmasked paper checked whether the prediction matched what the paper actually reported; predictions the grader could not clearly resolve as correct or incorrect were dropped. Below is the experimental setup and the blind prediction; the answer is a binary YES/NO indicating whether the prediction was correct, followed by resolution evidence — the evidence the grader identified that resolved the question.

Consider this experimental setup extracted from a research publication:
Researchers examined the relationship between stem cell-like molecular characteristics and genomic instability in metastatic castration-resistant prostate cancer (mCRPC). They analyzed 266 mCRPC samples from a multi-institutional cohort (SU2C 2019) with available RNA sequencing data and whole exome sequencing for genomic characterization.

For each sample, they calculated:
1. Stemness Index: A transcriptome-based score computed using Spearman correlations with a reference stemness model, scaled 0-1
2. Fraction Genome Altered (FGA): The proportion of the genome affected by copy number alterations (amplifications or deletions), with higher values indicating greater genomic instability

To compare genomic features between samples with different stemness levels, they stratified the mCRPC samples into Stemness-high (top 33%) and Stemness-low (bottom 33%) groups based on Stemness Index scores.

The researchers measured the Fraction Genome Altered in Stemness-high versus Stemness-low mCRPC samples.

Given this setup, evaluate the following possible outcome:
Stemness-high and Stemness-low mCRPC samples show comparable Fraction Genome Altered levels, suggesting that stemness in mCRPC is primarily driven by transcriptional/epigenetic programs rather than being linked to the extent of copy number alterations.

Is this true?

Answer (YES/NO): NO